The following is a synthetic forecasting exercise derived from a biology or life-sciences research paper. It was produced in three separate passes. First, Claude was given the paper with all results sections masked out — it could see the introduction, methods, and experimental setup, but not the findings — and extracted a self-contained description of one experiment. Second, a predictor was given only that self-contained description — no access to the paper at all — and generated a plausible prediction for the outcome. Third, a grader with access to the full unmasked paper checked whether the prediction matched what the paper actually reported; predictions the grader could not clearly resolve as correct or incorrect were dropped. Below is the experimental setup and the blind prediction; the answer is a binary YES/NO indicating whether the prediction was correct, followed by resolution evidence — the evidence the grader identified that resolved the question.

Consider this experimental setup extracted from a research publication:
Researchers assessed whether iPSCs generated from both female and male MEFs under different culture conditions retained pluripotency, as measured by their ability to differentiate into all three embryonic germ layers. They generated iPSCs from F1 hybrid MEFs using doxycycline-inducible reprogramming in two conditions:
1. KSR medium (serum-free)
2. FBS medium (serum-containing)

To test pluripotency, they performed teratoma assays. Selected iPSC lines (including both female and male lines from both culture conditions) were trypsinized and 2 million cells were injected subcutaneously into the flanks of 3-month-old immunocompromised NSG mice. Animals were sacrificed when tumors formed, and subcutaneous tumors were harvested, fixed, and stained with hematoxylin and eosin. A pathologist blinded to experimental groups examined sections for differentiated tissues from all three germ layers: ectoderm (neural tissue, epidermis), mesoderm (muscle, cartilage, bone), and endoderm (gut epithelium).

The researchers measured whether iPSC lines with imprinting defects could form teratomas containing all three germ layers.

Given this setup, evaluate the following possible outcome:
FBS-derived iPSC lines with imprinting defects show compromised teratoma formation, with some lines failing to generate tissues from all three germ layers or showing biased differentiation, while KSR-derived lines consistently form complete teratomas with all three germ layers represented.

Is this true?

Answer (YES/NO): NO